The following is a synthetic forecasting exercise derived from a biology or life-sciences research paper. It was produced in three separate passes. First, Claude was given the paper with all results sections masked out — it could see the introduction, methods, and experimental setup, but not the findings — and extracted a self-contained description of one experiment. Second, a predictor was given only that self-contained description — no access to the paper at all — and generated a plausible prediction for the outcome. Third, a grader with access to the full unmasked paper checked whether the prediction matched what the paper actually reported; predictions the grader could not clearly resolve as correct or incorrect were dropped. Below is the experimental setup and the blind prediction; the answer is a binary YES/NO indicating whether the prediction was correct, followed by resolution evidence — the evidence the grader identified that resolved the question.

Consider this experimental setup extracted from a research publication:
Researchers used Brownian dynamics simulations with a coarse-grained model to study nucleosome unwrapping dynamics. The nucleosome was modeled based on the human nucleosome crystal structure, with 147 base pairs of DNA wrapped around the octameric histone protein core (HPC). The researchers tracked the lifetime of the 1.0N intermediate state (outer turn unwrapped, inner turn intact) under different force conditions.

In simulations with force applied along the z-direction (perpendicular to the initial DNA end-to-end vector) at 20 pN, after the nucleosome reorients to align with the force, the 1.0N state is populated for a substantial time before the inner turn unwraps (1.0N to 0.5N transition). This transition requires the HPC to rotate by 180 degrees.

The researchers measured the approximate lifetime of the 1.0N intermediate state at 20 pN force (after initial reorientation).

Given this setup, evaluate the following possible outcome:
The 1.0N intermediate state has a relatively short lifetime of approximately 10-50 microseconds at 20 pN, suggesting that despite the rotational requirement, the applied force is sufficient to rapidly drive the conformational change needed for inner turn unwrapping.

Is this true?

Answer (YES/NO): YES